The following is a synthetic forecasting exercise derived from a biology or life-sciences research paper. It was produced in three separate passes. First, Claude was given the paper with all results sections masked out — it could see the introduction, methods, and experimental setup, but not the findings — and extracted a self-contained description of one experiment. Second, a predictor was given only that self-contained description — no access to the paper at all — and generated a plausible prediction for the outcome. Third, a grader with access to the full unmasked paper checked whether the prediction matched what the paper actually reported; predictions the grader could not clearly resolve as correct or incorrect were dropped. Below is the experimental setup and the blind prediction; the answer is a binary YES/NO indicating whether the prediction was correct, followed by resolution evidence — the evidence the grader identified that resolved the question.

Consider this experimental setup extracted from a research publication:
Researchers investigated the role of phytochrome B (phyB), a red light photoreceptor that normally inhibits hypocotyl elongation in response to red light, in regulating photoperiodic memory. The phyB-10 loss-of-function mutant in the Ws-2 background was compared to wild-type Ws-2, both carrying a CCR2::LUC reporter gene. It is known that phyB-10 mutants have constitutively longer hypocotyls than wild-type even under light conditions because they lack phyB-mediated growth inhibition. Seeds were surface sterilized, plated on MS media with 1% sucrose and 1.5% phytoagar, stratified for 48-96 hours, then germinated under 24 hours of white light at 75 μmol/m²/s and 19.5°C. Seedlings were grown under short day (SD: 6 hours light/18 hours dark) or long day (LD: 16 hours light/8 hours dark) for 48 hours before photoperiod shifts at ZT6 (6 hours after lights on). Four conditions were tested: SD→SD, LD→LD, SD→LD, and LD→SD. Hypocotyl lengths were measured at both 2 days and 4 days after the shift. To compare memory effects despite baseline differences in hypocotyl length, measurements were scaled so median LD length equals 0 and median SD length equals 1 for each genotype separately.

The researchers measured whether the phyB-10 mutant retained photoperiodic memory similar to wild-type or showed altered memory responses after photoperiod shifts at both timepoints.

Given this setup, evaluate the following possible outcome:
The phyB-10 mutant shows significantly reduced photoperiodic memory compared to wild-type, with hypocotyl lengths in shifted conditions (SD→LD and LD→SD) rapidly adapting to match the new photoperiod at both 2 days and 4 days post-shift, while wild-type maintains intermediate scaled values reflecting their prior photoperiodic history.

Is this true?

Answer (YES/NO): NO